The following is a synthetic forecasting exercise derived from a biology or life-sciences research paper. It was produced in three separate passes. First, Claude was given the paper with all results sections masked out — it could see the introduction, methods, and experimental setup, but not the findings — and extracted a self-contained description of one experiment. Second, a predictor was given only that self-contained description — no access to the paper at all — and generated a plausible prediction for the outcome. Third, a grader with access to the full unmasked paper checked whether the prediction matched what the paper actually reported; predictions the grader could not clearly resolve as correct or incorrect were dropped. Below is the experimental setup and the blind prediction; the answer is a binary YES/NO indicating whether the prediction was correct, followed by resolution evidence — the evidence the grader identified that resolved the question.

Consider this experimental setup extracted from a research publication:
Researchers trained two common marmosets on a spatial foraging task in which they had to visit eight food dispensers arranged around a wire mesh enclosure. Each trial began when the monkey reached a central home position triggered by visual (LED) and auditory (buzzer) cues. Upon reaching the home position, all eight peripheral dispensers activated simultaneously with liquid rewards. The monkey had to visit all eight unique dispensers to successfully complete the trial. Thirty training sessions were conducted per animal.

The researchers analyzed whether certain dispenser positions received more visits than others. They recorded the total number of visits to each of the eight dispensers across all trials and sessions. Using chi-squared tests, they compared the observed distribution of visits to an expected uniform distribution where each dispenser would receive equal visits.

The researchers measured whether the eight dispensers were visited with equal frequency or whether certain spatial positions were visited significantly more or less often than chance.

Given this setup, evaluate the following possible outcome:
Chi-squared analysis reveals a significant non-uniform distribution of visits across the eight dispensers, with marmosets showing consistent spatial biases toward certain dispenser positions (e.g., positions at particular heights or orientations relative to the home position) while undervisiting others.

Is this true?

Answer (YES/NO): NO